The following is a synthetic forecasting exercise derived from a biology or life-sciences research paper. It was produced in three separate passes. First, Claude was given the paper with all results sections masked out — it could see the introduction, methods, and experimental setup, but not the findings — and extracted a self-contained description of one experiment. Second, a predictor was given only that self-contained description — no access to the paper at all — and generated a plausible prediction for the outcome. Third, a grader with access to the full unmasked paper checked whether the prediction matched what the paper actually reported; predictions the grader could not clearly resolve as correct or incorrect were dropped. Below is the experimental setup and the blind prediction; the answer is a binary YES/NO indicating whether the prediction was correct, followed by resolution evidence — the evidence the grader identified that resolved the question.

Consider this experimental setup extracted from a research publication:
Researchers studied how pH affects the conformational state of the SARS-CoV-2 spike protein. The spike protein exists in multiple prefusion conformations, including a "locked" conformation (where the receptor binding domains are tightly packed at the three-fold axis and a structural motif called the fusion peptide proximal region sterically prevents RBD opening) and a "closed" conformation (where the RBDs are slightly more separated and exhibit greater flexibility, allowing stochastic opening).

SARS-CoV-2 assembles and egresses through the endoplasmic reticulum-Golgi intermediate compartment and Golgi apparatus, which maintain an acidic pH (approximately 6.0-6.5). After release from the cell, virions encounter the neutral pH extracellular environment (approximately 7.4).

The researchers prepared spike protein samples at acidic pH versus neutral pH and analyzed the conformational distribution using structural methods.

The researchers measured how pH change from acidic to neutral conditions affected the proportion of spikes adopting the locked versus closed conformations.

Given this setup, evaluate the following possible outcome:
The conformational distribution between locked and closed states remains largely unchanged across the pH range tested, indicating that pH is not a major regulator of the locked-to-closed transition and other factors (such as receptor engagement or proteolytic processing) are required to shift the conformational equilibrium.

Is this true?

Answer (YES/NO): NO